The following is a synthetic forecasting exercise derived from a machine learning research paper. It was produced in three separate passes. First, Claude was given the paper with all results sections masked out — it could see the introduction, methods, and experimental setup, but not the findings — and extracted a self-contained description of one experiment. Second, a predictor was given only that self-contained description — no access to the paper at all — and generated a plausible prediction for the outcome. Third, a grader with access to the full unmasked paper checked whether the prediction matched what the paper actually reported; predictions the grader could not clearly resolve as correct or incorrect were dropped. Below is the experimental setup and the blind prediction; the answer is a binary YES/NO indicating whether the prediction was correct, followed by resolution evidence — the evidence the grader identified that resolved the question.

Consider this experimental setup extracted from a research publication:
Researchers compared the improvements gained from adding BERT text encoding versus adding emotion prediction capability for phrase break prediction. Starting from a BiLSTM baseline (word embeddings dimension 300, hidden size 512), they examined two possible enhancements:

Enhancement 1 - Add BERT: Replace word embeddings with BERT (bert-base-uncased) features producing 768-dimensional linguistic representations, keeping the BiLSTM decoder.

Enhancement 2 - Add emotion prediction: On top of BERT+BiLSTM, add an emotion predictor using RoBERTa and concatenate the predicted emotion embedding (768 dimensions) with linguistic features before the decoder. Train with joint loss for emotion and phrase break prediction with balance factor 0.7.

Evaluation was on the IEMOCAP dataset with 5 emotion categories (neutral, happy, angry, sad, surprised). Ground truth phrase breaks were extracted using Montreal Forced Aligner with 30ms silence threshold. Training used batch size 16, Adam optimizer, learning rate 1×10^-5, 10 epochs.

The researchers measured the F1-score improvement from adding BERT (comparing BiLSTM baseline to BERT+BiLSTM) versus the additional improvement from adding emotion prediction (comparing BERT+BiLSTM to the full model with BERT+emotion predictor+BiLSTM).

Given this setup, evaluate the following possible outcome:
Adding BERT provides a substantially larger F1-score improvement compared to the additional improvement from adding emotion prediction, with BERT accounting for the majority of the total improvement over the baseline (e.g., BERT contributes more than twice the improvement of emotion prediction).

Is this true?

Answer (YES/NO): YES